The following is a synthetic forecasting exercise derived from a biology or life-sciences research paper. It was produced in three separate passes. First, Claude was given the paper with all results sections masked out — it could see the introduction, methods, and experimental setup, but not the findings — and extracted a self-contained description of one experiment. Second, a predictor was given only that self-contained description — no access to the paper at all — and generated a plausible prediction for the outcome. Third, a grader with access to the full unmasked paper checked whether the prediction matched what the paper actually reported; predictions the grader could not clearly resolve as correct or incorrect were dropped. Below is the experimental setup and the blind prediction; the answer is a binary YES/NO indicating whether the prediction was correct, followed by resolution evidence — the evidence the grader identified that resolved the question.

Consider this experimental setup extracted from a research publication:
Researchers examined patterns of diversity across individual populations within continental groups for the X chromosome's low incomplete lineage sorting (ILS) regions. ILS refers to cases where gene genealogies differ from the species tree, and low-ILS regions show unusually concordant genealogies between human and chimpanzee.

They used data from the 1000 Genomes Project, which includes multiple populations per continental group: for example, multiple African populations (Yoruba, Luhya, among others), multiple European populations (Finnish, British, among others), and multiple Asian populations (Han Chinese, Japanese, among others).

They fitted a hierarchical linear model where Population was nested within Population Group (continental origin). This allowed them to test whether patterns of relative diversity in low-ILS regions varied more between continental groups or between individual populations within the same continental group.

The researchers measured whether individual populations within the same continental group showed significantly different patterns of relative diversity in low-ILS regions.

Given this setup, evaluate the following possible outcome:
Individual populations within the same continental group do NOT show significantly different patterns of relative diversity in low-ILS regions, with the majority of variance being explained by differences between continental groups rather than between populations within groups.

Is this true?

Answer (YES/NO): YES